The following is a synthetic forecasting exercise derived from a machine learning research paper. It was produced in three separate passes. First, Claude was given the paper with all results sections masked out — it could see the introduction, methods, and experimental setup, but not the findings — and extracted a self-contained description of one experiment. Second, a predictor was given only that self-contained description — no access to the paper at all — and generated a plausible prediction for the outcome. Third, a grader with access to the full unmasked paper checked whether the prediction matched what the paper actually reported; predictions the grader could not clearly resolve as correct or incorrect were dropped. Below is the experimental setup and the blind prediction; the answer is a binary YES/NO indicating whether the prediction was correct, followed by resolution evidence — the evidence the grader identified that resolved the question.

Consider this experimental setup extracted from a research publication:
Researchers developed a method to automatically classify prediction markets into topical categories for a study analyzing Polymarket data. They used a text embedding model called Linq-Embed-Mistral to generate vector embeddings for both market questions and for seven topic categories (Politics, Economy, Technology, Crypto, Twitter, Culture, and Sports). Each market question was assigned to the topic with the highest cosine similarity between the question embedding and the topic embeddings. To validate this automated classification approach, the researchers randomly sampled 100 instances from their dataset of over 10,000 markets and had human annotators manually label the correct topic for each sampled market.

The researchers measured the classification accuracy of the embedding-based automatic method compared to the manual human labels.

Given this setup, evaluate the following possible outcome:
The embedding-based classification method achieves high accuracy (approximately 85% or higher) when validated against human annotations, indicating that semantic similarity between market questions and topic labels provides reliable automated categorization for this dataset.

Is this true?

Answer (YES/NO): YES